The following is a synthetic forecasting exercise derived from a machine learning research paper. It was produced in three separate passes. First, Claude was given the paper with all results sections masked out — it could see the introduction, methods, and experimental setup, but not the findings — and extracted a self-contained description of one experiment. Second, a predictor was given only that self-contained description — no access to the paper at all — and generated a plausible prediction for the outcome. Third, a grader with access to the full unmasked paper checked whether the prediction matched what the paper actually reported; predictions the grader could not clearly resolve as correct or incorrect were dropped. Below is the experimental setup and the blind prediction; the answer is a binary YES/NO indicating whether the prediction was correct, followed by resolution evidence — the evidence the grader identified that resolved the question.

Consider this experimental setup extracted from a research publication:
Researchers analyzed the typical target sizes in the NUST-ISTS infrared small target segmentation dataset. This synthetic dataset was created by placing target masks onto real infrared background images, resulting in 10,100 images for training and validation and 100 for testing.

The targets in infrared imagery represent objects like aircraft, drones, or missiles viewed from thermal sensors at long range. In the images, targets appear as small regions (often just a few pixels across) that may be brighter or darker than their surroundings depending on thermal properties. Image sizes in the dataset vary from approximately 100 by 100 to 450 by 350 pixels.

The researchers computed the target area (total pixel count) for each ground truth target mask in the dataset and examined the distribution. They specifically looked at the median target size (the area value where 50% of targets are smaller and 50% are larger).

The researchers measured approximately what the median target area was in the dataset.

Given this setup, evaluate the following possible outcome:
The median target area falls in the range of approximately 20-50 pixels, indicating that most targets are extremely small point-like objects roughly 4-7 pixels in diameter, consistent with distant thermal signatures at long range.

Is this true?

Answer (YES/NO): YES